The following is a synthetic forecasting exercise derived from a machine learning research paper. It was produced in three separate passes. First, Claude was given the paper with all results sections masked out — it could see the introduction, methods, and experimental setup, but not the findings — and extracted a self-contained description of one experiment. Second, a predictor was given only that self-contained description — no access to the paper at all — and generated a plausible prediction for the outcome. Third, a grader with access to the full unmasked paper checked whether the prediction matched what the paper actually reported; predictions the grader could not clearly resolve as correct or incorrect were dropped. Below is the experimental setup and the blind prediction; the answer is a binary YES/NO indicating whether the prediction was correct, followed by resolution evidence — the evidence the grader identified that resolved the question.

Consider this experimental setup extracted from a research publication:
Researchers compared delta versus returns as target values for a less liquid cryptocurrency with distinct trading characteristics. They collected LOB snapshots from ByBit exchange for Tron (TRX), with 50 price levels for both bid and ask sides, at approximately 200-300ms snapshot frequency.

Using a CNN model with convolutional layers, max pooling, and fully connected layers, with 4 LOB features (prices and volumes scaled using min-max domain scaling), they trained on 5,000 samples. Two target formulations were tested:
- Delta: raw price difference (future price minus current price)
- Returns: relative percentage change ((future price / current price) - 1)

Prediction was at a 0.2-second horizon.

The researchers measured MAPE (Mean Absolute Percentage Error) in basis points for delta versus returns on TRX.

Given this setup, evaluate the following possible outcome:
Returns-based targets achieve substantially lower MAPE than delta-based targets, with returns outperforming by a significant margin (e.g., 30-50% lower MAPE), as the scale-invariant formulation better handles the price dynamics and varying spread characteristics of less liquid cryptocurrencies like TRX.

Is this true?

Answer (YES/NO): YES